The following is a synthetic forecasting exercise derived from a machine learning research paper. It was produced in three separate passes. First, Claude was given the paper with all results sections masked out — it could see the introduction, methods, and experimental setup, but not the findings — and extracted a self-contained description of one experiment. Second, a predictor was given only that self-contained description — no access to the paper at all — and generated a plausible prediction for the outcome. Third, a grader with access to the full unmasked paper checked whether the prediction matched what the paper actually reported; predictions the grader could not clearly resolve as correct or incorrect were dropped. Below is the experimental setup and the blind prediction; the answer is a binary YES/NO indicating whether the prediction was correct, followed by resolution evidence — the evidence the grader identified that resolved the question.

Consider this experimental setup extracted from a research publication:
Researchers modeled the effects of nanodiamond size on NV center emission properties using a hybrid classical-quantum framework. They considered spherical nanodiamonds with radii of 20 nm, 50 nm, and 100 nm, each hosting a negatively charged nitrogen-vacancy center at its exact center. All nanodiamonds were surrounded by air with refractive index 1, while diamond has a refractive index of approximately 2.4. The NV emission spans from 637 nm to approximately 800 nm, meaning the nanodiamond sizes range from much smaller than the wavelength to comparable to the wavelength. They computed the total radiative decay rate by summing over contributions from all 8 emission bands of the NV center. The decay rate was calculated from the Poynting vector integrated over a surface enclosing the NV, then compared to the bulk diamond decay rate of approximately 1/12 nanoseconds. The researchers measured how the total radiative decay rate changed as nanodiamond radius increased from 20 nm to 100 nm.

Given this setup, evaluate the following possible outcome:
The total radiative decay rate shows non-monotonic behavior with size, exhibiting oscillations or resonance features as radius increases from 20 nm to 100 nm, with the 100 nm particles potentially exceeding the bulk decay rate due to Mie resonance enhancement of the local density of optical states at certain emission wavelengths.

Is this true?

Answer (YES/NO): NO